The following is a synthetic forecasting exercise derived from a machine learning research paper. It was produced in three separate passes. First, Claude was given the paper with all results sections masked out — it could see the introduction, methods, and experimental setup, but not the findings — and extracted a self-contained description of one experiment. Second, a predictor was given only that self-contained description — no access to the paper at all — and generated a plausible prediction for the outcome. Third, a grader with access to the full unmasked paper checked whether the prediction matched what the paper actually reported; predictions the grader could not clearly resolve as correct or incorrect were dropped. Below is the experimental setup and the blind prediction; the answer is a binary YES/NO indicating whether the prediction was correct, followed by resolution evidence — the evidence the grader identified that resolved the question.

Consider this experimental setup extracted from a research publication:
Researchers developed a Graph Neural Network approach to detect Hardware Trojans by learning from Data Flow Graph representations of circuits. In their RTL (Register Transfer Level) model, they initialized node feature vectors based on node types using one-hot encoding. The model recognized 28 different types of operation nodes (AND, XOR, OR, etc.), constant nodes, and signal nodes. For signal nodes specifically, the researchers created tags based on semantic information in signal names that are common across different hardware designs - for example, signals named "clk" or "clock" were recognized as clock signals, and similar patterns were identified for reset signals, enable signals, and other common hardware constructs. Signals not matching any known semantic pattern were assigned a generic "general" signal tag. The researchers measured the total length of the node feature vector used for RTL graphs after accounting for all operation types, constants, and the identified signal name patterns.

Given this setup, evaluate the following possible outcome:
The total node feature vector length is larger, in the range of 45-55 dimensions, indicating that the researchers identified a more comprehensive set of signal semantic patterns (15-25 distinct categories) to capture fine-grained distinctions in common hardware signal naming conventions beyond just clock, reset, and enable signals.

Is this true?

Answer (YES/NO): NO